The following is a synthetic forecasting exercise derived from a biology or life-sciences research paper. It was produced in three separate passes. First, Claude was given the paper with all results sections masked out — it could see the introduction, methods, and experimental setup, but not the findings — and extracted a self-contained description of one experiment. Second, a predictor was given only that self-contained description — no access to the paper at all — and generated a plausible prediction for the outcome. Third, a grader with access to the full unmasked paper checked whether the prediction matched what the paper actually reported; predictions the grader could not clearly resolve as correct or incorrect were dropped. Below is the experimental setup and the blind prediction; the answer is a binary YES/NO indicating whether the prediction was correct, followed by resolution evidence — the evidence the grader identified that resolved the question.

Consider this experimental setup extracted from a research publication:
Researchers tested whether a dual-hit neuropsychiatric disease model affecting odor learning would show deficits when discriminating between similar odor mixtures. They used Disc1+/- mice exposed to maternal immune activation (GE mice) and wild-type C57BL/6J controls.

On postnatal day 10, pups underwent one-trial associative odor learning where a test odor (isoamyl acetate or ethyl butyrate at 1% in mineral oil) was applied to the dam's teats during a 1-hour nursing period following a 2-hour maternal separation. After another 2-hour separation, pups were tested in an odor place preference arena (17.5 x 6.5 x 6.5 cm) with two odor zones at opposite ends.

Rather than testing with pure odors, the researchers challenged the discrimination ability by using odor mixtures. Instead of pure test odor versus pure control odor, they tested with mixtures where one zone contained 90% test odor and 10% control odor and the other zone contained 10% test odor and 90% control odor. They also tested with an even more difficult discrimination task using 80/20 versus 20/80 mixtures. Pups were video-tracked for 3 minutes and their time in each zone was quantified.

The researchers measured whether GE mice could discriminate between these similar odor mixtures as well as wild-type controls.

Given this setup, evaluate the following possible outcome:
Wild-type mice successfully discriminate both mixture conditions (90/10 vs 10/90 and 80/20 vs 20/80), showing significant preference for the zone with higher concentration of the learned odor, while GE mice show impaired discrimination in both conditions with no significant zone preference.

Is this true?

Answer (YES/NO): NO